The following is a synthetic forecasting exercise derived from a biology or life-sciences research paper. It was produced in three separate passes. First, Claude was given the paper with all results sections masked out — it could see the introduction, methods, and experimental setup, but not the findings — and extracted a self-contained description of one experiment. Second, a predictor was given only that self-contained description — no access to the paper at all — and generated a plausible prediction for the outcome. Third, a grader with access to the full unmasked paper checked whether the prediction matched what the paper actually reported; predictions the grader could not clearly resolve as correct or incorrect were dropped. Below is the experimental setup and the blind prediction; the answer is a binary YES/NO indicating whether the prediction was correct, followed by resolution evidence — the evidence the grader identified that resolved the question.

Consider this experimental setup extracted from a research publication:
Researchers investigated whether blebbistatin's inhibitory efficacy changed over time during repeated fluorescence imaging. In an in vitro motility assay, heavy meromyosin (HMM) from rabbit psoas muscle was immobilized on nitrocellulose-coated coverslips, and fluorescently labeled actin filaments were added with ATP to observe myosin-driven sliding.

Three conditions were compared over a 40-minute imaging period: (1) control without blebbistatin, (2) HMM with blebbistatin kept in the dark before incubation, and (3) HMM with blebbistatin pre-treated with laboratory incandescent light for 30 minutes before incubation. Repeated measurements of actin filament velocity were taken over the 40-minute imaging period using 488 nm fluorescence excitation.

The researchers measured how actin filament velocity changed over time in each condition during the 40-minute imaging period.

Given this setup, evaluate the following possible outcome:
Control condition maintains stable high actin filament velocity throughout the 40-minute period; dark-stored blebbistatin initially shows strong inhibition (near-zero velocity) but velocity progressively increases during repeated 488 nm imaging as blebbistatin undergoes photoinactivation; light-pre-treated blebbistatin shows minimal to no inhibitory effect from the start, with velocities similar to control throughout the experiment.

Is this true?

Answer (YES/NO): NO